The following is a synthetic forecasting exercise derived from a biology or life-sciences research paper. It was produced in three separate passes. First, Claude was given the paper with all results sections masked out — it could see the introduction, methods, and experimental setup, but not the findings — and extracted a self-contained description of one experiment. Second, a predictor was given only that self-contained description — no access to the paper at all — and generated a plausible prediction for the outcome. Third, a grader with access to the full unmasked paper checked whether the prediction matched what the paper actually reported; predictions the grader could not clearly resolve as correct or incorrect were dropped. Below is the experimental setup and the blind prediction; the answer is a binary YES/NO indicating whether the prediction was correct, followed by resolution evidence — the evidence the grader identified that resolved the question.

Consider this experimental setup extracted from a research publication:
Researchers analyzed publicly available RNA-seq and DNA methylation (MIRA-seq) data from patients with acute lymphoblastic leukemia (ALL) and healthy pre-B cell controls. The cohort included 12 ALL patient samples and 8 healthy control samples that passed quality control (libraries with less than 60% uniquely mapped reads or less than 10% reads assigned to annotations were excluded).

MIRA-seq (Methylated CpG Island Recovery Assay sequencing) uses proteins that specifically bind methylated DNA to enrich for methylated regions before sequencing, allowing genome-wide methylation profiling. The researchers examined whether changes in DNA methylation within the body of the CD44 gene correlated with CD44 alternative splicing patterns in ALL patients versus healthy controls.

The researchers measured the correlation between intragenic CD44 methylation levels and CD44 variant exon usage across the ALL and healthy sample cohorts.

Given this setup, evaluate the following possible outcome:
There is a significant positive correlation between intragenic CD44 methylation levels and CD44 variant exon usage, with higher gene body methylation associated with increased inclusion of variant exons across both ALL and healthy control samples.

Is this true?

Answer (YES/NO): YES